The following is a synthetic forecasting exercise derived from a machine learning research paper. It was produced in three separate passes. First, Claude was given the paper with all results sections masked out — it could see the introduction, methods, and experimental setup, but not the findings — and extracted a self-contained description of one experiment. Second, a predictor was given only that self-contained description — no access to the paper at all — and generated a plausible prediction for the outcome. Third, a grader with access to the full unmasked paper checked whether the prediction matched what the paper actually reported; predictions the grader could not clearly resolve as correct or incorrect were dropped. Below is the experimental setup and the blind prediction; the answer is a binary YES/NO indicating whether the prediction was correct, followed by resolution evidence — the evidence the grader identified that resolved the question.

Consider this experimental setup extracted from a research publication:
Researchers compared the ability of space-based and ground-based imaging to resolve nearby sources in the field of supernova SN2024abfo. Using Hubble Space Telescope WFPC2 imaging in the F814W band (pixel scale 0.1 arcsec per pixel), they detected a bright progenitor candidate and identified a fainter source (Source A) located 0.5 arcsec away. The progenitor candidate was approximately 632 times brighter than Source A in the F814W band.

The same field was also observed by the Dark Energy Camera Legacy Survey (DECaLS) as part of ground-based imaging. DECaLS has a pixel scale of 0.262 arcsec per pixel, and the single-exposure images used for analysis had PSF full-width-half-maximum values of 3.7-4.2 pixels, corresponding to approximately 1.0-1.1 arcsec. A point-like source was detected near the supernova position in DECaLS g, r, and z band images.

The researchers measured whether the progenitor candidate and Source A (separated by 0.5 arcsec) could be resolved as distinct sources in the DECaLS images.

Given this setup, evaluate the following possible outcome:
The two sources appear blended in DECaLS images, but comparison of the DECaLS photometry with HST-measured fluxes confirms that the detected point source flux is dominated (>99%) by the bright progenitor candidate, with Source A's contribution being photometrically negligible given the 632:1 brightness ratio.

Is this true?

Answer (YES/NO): NO